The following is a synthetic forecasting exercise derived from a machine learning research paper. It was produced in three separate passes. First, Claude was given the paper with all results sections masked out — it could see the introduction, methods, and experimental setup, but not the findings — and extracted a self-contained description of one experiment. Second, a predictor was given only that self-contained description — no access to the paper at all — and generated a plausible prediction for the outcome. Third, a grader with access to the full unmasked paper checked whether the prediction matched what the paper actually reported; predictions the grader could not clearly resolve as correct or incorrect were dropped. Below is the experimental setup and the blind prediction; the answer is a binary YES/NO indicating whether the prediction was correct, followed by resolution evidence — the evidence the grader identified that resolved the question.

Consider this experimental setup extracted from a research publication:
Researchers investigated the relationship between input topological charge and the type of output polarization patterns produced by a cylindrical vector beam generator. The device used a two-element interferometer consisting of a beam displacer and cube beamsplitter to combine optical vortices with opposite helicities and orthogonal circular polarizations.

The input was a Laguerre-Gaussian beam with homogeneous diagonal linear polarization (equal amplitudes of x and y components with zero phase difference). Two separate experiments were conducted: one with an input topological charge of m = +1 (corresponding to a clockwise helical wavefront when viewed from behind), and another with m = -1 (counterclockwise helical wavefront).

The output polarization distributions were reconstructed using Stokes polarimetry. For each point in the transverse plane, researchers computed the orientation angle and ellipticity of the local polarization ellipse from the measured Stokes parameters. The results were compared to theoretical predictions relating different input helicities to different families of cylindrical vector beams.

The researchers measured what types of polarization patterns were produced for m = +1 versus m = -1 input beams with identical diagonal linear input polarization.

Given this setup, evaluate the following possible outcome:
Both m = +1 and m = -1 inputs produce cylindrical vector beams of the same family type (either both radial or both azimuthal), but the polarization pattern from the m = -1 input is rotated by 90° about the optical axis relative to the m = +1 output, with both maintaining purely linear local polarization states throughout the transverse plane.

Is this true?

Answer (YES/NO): NO